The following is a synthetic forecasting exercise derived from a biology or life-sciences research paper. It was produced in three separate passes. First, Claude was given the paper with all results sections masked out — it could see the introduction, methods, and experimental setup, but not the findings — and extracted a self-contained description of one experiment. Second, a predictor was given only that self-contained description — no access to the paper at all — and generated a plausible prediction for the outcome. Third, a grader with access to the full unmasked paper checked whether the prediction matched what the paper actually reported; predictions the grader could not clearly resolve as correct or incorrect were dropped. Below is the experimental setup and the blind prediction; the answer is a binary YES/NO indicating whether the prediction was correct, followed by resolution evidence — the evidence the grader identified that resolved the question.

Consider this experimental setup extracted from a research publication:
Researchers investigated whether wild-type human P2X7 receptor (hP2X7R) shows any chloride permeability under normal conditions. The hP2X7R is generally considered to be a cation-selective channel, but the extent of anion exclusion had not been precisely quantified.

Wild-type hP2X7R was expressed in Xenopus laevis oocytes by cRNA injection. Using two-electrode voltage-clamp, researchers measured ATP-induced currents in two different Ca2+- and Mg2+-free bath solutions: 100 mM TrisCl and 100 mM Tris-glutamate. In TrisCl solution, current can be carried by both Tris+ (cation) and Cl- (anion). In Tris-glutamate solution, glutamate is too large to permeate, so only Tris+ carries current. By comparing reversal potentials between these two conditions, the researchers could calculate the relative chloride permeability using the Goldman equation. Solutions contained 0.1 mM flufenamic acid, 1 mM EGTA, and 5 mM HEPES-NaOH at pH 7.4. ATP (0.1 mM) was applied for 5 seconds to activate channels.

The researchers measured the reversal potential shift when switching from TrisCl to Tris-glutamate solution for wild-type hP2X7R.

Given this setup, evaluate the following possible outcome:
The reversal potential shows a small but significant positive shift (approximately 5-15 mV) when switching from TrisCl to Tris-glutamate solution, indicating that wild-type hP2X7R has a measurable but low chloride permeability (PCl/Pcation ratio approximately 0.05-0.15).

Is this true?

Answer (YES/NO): NO